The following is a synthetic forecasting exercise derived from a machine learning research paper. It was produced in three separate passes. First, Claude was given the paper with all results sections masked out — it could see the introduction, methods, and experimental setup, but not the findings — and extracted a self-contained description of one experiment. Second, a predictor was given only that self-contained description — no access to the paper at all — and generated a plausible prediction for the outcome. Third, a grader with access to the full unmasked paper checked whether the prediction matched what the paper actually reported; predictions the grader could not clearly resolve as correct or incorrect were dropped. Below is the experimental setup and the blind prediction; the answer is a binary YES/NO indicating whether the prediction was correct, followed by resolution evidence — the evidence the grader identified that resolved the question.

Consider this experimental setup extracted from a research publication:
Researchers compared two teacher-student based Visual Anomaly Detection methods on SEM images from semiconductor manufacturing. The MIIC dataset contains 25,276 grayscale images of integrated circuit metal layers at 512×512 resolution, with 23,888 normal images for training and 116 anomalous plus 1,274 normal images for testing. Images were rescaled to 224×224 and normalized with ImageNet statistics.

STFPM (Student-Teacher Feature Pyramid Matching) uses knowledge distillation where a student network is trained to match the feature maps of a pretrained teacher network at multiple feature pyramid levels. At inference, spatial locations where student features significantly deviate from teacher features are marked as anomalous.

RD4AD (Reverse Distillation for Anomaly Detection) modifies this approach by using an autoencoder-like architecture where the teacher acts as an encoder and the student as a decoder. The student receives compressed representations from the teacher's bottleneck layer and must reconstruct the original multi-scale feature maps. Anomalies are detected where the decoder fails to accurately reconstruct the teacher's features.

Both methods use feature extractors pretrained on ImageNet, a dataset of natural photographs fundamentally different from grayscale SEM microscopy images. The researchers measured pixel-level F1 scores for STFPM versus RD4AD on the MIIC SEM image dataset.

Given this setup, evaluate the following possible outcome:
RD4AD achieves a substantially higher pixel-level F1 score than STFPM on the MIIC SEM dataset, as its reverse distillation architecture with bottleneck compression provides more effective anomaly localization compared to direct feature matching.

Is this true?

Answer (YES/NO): NO